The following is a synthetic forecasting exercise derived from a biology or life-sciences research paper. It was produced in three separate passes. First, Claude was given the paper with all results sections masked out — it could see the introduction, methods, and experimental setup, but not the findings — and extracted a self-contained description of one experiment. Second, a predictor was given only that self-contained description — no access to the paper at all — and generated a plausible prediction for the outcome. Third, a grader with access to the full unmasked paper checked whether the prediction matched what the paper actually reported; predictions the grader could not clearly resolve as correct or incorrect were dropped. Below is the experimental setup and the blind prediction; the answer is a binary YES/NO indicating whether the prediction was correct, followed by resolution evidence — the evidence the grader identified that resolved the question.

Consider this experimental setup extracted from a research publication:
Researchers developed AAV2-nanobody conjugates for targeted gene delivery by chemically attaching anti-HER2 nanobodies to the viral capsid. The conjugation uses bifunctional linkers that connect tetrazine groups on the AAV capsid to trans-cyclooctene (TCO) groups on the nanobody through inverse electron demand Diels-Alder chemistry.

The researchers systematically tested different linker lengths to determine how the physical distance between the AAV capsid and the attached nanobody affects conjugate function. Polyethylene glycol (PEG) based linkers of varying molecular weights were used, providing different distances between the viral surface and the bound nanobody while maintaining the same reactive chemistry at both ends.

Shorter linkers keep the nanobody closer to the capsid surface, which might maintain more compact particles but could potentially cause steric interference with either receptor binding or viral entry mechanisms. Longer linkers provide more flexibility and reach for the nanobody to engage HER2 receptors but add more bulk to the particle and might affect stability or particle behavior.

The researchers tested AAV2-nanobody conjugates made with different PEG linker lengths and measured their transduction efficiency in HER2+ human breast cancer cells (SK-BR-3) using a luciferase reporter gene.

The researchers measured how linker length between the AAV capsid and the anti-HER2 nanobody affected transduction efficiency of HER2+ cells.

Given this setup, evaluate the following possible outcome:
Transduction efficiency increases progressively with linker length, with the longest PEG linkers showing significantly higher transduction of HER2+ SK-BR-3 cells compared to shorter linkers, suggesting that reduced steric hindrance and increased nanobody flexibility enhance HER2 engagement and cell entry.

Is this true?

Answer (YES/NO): YES